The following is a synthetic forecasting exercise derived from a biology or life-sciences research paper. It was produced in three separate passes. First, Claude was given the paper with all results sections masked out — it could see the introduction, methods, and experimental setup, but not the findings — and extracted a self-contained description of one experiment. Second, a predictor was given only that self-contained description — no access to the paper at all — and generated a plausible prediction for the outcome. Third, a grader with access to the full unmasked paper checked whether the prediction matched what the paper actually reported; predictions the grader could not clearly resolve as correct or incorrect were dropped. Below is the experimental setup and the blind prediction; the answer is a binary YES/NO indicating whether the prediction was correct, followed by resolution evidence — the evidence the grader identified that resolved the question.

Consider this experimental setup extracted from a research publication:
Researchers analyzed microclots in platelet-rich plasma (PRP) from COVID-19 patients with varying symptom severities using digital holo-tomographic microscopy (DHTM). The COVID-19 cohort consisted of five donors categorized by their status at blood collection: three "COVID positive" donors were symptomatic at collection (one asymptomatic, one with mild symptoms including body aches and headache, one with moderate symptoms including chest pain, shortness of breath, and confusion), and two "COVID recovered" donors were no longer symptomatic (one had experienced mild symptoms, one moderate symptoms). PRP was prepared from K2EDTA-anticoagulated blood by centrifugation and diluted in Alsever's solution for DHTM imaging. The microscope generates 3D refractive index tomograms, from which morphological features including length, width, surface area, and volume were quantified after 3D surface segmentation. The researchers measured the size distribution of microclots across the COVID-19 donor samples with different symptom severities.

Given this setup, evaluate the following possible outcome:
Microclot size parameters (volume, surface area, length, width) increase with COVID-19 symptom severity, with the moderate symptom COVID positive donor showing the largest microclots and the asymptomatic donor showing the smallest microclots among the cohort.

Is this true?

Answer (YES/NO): NO